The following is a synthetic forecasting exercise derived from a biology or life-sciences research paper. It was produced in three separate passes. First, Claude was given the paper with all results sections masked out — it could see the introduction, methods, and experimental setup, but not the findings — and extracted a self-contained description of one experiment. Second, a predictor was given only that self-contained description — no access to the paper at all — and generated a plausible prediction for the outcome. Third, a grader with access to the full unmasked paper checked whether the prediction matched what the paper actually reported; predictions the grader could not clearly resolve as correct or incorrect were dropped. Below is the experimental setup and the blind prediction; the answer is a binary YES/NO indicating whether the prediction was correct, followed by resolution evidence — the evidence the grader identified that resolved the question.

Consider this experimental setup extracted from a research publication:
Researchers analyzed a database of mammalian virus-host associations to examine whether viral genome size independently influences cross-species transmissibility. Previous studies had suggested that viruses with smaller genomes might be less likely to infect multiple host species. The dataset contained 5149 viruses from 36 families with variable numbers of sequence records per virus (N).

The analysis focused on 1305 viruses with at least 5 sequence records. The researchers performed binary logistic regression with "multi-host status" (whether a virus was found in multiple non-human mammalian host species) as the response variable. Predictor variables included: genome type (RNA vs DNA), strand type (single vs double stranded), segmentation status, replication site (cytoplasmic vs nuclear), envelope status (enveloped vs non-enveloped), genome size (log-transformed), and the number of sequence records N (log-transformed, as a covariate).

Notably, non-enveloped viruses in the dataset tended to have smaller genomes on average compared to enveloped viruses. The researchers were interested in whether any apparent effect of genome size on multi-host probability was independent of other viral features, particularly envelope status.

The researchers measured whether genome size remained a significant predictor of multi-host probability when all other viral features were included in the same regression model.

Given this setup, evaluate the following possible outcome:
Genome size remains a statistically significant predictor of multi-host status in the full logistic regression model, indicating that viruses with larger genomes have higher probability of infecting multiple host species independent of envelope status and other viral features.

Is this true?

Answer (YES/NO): NO